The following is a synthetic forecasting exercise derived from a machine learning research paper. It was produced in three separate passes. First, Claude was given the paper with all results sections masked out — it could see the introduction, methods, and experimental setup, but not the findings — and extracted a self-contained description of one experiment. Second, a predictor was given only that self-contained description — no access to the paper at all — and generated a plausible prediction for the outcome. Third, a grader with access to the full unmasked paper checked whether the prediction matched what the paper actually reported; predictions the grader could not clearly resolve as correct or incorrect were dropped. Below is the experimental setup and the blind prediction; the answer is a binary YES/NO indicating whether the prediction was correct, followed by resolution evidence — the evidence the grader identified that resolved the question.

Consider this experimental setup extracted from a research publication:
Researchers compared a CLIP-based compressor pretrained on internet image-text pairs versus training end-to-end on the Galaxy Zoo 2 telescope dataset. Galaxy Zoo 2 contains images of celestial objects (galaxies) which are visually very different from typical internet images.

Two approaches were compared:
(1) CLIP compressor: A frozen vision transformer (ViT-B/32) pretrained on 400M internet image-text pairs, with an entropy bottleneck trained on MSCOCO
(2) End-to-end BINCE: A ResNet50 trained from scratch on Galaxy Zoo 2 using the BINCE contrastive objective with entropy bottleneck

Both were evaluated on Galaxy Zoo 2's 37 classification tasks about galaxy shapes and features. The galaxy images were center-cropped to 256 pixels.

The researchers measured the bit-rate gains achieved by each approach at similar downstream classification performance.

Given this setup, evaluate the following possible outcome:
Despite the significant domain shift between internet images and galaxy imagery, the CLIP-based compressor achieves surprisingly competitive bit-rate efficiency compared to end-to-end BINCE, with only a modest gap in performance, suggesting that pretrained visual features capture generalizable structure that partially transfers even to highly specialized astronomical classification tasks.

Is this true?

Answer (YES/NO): NO